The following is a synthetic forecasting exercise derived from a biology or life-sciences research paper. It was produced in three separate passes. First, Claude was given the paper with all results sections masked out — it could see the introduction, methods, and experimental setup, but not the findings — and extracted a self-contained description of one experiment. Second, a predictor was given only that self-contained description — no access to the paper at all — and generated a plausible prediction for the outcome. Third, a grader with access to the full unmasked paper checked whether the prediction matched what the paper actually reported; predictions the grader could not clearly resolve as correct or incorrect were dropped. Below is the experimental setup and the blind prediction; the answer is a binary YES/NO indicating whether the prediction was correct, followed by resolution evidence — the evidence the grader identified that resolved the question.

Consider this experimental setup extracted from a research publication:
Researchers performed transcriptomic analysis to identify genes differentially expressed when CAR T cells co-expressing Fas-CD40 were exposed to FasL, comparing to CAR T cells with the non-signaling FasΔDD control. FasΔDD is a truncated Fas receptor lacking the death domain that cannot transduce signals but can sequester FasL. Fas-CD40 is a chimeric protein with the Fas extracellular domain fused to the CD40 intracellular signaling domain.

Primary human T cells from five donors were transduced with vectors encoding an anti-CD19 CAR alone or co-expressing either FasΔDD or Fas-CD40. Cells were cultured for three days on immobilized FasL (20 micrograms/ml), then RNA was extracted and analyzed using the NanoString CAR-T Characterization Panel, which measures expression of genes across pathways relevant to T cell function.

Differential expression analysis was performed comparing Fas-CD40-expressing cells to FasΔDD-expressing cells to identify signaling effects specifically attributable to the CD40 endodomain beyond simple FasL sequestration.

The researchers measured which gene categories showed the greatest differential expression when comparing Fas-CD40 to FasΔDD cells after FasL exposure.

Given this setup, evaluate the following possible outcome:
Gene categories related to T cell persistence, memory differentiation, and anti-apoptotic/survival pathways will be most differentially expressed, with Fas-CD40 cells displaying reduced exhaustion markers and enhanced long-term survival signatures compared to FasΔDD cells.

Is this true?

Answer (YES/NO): YES